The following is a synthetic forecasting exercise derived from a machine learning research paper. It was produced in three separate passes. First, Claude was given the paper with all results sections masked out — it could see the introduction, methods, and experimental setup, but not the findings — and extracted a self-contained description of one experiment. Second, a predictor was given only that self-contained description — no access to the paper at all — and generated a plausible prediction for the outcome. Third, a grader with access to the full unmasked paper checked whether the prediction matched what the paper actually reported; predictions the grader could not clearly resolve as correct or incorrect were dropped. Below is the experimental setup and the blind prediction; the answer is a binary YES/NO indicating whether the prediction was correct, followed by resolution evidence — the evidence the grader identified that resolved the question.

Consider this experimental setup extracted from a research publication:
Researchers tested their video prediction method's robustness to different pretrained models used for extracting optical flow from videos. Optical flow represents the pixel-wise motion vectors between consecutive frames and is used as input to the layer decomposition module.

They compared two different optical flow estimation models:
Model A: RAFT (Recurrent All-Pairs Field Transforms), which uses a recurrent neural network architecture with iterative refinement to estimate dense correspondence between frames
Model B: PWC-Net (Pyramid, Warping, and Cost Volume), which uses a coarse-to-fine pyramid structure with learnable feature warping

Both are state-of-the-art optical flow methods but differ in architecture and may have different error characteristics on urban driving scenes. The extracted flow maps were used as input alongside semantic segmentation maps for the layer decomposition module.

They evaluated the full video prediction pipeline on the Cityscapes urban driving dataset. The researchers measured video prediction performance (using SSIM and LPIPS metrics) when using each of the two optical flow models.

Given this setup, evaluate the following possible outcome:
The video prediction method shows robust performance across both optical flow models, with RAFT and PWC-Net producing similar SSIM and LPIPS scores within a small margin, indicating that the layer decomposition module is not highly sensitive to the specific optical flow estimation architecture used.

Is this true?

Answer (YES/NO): YES